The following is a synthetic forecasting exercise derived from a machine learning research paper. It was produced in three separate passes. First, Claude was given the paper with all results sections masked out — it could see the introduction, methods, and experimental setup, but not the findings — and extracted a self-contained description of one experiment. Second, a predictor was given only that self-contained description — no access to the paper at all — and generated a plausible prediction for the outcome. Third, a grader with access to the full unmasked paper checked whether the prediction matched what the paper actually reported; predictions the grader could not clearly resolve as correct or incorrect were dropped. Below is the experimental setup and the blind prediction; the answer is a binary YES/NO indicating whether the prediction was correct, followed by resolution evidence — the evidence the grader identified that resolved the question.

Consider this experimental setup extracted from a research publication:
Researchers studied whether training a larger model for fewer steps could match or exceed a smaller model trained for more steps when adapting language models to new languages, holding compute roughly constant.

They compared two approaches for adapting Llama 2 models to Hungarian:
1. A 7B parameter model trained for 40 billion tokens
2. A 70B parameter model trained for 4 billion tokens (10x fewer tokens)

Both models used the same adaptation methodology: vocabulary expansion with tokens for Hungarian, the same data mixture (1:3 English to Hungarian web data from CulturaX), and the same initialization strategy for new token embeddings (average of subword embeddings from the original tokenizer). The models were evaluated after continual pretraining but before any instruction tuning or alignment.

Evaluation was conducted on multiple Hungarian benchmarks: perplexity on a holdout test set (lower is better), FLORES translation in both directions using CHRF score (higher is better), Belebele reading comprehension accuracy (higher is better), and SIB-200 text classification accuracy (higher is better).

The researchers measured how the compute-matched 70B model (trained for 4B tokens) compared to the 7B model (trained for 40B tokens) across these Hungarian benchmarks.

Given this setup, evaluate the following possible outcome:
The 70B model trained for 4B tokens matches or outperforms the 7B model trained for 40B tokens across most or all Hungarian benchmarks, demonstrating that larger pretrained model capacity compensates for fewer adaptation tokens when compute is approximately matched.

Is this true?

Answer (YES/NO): YES